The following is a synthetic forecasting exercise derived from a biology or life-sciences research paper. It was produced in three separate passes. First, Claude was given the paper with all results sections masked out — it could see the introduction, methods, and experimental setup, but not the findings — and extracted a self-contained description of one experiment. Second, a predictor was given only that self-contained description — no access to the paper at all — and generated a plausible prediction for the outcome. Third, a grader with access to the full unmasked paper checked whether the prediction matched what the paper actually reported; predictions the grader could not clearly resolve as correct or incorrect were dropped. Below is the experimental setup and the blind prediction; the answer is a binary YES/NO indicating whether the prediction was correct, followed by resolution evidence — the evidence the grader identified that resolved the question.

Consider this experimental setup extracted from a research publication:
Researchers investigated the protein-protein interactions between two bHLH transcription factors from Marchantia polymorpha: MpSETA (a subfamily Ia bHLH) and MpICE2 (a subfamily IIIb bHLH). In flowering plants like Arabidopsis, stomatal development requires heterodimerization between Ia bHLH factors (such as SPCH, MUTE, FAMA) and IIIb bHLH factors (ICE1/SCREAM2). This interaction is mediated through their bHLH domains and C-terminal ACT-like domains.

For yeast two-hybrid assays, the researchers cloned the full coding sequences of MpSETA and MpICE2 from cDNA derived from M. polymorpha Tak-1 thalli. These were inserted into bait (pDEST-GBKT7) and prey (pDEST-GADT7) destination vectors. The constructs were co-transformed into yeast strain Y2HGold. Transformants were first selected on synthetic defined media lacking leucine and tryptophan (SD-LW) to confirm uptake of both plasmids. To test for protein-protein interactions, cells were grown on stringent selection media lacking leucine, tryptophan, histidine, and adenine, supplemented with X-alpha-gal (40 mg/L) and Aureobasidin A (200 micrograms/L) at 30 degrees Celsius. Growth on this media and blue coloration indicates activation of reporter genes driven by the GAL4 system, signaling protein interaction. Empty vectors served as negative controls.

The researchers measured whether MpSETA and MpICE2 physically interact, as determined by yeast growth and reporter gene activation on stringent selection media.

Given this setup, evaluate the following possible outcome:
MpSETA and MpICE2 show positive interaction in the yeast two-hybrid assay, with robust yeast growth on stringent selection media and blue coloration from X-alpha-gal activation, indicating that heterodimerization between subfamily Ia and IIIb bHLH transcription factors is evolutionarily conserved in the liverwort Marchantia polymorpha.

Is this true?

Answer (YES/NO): YES